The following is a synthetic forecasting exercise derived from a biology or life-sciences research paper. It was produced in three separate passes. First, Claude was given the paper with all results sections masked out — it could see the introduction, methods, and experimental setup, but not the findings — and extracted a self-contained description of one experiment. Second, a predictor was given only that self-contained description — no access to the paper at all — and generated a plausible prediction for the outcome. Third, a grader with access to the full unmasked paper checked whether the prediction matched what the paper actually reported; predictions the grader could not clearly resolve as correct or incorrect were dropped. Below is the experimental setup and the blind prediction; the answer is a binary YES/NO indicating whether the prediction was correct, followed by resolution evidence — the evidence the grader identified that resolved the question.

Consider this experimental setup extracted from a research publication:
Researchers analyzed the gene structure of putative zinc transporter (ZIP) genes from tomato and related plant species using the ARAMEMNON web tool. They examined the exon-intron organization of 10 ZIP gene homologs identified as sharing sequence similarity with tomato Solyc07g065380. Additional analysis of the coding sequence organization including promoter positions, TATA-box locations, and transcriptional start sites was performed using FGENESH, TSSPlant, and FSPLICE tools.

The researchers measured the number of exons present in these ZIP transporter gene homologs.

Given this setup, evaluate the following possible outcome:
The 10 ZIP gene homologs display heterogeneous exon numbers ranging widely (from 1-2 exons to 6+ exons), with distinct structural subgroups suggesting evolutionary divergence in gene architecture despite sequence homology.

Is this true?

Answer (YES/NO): NO